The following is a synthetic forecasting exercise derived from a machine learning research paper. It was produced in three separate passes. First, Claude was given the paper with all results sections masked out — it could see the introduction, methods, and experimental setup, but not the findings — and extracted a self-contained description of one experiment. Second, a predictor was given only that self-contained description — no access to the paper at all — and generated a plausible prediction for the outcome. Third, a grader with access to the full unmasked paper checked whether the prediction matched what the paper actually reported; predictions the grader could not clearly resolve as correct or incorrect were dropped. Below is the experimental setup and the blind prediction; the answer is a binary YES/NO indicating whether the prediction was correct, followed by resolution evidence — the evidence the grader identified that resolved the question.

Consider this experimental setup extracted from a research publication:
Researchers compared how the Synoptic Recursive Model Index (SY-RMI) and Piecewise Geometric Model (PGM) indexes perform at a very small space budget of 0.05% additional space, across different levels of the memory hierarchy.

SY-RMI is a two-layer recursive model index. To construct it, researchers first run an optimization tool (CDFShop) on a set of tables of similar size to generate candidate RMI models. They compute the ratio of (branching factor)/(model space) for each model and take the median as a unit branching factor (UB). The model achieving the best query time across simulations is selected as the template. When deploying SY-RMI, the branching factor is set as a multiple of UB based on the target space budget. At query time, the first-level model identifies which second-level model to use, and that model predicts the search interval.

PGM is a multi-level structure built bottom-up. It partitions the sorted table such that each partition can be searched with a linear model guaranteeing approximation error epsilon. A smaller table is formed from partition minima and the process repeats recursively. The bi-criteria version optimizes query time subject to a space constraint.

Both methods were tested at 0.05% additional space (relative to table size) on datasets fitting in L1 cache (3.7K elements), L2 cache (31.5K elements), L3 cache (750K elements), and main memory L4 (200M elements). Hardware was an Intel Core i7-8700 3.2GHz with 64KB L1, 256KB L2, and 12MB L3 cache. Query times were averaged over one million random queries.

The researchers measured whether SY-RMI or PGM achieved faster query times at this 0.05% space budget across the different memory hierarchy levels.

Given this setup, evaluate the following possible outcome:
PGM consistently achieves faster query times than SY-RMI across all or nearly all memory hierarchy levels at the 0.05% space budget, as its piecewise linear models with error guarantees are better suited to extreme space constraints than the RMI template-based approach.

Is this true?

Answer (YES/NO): NO